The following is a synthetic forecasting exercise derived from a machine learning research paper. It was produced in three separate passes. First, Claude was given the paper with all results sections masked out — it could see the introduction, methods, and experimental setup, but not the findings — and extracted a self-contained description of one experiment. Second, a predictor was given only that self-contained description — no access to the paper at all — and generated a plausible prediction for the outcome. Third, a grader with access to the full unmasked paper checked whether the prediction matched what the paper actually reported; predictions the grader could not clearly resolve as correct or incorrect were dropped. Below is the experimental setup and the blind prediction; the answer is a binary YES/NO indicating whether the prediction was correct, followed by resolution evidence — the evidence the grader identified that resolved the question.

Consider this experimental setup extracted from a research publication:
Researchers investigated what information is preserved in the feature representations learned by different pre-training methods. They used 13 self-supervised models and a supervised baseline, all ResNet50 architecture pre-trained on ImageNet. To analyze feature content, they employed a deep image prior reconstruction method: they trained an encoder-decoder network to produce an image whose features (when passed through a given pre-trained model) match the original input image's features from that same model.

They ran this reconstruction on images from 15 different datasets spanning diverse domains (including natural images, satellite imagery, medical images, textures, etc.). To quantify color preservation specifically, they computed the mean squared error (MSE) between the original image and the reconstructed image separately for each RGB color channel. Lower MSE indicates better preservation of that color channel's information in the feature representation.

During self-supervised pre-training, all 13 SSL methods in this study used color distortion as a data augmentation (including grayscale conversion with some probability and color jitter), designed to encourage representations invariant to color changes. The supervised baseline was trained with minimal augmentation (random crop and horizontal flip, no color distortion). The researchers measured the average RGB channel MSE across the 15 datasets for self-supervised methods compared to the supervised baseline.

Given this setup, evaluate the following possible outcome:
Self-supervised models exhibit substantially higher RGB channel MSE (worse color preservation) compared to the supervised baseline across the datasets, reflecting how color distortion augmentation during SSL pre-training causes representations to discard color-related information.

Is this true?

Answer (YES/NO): YES